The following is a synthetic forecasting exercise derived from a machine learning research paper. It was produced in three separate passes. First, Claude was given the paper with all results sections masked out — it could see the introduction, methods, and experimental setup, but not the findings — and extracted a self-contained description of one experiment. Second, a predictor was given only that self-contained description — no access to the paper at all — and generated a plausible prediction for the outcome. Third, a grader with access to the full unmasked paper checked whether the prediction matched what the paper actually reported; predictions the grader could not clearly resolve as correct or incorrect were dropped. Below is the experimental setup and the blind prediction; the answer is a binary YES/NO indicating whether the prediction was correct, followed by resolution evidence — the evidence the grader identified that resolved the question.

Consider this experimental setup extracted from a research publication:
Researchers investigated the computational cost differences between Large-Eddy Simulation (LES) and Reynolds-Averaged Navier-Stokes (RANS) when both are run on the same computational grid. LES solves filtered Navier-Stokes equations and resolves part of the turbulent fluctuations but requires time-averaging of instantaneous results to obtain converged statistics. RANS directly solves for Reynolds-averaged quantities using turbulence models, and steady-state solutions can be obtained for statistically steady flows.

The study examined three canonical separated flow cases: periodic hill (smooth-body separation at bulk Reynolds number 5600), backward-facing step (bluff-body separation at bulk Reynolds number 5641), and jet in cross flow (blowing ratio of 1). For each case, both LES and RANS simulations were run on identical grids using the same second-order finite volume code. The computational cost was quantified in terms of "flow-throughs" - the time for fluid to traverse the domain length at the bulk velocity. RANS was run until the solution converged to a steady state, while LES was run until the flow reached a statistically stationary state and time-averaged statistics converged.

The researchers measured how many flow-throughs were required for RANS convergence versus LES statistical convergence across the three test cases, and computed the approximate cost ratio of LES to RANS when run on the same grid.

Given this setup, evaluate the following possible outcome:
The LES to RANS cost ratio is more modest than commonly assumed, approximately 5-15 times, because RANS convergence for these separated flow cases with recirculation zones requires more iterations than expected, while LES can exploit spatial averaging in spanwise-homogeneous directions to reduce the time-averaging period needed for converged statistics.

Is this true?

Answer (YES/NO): YES